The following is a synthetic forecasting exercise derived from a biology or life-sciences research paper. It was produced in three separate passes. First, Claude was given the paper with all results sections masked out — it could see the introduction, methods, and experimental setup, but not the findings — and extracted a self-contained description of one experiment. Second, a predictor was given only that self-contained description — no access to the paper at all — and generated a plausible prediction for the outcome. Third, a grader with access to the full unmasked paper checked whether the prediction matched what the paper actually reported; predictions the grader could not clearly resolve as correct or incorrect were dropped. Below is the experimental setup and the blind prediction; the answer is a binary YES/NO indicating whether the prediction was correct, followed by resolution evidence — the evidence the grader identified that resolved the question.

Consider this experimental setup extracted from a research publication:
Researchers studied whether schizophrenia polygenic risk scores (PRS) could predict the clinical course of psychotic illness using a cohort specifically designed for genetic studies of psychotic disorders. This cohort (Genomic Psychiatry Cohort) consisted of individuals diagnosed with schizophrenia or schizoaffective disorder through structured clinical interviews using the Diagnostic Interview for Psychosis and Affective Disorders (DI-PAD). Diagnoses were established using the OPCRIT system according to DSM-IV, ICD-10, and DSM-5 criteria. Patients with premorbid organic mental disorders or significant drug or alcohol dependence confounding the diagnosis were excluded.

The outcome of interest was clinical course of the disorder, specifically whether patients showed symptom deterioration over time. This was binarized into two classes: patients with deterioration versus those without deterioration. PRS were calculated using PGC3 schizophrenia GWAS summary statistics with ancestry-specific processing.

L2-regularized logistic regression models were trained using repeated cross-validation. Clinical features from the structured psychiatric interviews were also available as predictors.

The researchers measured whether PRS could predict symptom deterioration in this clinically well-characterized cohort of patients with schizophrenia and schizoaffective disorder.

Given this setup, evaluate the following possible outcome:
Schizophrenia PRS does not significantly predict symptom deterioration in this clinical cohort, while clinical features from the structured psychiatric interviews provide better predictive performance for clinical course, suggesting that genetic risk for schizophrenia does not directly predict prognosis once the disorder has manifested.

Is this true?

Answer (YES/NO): YES